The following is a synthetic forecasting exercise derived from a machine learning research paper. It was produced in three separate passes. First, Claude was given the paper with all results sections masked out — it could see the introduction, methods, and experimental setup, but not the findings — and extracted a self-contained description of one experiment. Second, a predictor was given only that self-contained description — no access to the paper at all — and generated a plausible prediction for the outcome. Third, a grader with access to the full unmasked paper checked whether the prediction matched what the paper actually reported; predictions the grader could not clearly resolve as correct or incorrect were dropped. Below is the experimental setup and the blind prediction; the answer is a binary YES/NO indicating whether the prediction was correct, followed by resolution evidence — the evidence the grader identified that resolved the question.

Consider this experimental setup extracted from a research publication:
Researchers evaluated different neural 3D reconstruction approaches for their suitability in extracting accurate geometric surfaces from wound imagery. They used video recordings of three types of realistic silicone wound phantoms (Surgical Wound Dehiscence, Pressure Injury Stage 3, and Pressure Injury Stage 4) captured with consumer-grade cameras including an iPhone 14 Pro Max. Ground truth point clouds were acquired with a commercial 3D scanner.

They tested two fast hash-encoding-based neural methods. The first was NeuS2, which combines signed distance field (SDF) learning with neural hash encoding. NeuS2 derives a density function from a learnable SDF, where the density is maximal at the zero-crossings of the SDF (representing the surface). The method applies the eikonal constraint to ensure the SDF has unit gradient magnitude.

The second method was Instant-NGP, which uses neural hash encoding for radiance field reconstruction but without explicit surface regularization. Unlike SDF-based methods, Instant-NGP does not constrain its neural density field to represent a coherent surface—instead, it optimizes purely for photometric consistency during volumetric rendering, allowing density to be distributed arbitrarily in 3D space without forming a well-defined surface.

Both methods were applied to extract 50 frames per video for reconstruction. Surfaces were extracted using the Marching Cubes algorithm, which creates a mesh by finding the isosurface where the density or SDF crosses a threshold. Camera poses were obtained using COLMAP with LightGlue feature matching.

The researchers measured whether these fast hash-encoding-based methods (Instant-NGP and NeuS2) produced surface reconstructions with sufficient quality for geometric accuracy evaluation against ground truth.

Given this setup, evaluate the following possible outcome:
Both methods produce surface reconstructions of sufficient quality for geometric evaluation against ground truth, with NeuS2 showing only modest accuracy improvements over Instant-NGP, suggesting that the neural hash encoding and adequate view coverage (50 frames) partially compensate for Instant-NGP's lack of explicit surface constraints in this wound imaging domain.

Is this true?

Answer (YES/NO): NO